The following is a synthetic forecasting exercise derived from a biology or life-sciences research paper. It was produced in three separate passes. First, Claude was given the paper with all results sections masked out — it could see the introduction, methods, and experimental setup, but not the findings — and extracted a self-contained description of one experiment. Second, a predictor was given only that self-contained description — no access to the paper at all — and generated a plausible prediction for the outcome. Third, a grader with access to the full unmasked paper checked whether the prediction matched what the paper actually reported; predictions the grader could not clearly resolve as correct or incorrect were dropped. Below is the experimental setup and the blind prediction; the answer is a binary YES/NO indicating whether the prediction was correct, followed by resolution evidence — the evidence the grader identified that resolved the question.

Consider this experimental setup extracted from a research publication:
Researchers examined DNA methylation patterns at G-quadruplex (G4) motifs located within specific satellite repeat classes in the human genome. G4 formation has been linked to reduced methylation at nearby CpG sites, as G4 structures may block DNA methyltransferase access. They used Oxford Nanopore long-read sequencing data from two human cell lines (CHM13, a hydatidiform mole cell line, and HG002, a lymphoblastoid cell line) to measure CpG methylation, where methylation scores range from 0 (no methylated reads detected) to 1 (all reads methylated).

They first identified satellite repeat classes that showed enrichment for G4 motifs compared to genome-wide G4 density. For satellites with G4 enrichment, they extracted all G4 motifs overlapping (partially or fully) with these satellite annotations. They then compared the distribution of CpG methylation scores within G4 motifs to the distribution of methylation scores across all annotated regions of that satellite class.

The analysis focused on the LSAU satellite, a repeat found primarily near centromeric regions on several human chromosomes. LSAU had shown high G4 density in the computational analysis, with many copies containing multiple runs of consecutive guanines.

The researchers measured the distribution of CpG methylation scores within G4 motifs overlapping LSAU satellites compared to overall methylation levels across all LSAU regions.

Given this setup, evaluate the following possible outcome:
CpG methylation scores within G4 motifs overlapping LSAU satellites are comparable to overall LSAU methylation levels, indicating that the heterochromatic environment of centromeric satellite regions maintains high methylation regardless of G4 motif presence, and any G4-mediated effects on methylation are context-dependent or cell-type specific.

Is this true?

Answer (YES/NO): NO